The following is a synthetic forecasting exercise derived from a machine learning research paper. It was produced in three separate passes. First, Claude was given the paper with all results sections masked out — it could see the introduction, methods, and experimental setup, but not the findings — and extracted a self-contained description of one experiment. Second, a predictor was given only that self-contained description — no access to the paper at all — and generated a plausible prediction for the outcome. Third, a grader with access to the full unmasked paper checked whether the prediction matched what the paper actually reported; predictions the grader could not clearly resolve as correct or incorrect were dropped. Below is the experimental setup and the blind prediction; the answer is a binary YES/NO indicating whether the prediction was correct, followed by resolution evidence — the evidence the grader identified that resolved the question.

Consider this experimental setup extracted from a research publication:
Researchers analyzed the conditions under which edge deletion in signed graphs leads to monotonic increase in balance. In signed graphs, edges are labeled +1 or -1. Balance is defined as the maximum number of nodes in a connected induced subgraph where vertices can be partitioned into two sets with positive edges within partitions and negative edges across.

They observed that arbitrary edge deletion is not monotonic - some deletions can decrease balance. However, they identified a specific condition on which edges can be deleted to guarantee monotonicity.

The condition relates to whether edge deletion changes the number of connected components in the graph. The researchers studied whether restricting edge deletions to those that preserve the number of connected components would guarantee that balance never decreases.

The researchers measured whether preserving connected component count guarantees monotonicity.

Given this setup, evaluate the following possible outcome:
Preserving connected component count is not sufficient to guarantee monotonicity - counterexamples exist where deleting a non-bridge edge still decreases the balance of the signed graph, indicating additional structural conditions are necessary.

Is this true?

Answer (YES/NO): NO